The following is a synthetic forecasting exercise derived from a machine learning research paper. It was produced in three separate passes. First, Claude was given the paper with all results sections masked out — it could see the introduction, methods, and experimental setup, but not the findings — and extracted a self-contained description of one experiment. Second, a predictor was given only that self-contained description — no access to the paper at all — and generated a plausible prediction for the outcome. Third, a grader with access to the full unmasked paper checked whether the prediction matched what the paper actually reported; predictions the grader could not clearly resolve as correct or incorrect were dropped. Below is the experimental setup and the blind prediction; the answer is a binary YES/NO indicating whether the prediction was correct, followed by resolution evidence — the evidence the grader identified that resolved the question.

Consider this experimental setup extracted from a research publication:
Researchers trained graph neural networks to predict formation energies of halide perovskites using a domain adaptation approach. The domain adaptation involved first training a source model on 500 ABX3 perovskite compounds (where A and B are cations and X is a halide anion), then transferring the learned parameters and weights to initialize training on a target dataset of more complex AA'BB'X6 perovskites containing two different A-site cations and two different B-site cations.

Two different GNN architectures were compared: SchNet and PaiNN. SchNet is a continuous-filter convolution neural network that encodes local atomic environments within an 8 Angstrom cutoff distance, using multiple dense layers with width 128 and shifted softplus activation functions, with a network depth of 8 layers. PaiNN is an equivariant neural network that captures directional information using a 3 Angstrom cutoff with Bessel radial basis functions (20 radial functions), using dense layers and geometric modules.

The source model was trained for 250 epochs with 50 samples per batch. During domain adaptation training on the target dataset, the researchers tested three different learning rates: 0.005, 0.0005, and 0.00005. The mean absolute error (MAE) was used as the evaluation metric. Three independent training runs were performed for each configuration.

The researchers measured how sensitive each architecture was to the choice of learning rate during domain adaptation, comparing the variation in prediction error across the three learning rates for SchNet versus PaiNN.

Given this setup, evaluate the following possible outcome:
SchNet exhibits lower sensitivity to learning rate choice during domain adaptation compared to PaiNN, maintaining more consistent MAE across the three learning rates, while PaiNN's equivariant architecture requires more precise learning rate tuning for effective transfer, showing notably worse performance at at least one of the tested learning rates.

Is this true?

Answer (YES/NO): YES